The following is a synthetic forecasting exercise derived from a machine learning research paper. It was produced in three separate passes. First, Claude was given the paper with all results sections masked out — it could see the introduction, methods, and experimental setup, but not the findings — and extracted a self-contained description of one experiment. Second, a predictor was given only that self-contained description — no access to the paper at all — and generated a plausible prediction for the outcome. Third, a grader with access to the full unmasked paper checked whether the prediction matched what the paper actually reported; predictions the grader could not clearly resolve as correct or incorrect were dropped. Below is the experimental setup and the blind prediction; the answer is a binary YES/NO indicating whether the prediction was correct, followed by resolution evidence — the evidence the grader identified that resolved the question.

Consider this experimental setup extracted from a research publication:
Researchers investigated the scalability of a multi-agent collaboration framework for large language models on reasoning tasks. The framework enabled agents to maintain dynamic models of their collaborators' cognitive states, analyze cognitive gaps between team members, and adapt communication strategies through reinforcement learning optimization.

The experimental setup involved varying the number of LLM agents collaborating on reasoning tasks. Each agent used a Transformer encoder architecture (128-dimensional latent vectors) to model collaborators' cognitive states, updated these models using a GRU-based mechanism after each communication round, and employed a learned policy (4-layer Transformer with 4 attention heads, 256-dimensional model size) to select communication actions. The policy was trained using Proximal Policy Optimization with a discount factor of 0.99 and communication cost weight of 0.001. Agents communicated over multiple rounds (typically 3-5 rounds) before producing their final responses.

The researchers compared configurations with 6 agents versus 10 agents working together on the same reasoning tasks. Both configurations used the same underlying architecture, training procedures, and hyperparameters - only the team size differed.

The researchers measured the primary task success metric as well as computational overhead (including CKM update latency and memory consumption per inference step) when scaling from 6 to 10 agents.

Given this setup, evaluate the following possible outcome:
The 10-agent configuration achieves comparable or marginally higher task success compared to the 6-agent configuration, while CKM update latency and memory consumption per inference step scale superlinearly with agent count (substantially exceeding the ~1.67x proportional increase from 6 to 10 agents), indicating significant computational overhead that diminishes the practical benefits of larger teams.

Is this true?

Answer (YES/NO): NO